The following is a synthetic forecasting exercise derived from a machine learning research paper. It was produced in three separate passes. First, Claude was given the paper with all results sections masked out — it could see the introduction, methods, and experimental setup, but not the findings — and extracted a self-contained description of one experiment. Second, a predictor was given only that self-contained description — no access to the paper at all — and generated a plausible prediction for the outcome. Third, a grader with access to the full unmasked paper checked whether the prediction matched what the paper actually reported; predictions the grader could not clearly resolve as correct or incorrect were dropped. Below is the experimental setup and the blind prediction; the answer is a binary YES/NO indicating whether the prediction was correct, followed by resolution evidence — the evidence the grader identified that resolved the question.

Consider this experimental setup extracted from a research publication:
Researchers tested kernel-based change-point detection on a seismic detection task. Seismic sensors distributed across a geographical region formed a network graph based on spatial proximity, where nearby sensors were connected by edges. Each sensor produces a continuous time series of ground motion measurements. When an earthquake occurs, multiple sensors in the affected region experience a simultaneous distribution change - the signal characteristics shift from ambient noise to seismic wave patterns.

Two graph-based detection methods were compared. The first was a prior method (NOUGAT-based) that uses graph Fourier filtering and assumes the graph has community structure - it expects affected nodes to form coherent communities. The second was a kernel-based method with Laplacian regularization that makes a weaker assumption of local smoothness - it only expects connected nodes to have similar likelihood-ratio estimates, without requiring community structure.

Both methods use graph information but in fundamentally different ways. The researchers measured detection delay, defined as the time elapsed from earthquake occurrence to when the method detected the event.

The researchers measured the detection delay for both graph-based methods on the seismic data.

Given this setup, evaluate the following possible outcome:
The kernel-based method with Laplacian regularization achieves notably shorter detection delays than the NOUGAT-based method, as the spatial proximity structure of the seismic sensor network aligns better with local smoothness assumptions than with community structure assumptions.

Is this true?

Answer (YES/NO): NO